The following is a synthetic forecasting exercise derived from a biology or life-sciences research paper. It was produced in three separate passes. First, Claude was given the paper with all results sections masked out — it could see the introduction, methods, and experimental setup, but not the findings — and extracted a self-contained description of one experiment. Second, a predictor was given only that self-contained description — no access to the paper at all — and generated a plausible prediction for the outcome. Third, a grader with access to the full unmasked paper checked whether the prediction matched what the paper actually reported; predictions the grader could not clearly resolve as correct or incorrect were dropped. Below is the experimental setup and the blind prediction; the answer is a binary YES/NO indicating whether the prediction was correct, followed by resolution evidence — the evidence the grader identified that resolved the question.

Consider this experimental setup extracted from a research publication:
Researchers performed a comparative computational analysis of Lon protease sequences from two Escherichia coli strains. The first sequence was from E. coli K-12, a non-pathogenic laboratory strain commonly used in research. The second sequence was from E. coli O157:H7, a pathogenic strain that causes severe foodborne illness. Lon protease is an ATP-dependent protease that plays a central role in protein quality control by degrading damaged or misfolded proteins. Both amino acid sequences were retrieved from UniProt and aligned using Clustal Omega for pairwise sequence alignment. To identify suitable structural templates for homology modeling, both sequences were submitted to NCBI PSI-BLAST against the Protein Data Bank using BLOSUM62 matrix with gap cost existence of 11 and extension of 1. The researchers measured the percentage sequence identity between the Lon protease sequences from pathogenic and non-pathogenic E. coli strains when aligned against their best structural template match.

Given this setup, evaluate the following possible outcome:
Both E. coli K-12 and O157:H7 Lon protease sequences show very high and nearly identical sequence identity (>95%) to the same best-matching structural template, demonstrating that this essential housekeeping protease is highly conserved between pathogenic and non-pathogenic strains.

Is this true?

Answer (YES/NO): YES